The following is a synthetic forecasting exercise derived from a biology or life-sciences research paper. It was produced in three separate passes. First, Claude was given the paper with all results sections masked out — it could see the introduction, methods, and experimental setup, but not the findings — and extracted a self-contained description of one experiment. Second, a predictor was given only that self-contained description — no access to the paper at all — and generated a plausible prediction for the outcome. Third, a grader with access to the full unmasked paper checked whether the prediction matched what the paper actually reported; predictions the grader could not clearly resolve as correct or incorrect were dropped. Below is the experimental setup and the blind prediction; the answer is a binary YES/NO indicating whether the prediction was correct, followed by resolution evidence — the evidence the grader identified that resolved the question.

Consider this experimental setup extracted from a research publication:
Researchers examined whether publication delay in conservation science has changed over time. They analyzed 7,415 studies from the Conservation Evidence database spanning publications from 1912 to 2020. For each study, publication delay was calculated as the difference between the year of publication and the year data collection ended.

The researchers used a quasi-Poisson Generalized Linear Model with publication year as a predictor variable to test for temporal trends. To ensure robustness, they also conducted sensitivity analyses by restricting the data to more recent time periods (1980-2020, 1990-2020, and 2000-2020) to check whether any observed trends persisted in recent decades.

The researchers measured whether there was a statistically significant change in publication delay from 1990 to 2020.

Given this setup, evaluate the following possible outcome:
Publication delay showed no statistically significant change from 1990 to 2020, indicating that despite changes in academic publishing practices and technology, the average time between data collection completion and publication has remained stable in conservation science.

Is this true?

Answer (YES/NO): YES